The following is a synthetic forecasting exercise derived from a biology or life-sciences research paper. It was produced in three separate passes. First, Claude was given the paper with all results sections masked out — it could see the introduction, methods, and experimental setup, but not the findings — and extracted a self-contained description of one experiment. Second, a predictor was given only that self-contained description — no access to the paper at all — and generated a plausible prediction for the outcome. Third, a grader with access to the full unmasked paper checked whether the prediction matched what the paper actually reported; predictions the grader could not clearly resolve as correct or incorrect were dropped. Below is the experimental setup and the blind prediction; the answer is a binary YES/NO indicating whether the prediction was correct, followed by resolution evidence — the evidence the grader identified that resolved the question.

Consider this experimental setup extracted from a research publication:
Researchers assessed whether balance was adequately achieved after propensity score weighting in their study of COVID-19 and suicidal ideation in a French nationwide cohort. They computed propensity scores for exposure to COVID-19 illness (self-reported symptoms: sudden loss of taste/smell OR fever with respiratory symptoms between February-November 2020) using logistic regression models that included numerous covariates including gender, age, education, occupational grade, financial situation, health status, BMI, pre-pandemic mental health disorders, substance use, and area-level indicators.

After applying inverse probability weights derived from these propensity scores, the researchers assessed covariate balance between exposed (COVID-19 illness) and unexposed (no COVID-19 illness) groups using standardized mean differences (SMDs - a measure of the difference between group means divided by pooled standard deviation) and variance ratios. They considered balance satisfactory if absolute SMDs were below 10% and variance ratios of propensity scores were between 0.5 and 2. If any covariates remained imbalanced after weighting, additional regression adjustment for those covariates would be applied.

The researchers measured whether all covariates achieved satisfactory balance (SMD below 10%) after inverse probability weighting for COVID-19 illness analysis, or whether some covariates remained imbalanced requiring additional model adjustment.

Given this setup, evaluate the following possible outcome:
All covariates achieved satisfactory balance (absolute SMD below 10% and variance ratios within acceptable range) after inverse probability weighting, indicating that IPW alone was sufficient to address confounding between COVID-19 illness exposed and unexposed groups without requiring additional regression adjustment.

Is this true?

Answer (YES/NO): NO